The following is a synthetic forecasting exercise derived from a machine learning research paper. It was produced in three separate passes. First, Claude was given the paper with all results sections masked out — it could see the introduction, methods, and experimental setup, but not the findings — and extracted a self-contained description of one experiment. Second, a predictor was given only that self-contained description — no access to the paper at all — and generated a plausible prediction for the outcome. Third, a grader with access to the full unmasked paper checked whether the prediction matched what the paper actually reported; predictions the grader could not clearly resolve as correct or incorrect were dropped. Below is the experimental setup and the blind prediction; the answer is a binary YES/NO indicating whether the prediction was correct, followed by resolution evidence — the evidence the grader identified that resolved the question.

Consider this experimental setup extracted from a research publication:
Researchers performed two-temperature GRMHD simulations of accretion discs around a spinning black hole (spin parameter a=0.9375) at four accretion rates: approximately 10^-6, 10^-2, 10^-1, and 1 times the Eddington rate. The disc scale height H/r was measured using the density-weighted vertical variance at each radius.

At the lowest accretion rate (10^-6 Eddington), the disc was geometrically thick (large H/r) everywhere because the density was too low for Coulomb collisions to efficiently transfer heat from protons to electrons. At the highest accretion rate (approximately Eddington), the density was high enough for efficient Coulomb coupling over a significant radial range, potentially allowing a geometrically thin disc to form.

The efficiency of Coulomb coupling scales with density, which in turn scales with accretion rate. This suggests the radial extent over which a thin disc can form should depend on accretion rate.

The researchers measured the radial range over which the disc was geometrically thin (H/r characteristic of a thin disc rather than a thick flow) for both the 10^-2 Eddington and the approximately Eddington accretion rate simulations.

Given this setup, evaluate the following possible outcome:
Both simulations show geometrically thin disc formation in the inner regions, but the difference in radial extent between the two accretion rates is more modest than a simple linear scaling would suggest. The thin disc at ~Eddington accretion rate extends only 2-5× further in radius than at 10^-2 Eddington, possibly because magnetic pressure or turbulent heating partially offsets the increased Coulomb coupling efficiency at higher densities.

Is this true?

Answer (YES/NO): NO